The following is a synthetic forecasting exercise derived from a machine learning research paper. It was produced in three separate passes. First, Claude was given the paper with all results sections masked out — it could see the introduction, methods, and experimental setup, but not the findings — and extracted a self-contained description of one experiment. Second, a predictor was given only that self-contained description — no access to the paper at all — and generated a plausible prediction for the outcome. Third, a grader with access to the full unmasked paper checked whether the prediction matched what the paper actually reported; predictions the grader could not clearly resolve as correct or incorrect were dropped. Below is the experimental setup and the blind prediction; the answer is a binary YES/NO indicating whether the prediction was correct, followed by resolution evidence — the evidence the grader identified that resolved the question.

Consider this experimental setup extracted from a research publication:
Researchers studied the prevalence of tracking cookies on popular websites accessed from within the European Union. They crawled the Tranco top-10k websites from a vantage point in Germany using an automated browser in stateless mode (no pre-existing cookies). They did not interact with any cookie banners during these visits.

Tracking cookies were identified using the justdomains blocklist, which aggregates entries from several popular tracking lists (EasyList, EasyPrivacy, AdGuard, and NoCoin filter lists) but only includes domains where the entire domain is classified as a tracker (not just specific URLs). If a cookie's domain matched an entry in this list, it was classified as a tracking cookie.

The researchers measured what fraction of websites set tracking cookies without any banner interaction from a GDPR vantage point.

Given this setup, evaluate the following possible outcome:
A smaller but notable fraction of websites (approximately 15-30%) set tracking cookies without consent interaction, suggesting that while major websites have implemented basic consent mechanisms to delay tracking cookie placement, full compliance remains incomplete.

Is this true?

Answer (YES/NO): YES